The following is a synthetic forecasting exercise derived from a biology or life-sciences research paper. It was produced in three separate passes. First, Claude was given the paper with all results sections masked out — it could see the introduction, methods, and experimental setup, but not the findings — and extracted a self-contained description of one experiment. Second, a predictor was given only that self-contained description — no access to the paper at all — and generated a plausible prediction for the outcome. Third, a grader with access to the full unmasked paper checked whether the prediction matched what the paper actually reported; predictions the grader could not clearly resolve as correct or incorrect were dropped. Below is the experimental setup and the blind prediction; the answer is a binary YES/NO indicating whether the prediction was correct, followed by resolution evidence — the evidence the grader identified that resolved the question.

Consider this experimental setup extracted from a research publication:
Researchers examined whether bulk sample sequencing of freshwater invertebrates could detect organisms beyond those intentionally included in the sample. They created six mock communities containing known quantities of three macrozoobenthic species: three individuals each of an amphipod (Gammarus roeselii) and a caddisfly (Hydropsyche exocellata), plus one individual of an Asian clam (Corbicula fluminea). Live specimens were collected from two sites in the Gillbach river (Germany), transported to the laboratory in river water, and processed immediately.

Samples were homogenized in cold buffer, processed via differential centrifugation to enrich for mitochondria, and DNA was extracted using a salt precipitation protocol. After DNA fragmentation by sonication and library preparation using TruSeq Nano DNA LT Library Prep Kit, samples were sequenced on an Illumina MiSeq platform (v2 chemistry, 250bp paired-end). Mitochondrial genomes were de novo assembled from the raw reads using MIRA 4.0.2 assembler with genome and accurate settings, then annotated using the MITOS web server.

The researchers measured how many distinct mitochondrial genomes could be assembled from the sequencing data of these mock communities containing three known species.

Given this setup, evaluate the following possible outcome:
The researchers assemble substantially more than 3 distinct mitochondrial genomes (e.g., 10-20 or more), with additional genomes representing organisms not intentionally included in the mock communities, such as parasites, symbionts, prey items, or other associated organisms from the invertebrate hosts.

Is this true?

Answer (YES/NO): NO